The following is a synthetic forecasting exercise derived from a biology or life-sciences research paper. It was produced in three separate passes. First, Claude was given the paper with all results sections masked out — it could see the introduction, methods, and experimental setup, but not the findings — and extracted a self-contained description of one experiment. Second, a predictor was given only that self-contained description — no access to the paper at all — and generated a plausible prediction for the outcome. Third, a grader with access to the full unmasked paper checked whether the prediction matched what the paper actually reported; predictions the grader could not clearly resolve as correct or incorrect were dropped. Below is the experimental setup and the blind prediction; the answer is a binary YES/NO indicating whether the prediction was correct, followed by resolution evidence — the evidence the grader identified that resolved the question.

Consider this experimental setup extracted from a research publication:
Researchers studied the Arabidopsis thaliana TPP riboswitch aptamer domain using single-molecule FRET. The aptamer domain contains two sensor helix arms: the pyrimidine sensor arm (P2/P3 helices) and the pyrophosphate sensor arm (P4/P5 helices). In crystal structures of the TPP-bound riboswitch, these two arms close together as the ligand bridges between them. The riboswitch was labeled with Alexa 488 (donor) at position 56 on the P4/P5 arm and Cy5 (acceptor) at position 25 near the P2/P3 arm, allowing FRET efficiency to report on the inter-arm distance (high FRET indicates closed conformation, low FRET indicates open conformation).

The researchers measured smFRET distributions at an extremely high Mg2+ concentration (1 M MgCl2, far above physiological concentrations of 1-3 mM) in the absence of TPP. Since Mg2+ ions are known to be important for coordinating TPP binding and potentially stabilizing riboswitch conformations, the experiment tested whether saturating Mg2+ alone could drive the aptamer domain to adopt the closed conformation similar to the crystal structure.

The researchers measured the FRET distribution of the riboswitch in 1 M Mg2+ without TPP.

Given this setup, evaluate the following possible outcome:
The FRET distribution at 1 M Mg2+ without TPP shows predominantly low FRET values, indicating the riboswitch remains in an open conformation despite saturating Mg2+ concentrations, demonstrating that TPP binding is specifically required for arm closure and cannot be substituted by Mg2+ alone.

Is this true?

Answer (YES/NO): YES